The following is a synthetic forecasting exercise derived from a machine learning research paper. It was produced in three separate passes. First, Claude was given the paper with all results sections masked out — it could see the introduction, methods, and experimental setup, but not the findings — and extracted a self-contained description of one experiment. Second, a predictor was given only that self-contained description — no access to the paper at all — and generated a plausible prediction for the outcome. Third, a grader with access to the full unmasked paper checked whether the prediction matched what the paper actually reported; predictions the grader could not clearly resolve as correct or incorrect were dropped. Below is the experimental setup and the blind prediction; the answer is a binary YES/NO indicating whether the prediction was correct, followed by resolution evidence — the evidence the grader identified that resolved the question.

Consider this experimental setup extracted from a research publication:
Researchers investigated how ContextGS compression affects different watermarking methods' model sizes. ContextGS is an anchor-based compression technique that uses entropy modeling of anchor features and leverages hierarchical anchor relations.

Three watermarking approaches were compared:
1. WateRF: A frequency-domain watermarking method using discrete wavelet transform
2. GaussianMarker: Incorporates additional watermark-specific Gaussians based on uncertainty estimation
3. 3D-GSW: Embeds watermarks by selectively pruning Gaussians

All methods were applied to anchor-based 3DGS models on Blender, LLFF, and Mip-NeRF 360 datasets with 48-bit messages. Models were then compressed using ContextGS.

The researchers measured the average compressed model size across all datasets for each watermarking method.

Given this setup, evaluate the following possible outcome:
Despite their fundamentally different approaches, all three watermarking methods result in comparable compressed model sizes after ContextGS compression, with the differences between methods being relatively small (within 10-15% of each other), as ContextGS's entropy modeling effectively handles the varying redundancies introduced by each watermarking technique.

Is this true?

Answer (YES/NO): NO